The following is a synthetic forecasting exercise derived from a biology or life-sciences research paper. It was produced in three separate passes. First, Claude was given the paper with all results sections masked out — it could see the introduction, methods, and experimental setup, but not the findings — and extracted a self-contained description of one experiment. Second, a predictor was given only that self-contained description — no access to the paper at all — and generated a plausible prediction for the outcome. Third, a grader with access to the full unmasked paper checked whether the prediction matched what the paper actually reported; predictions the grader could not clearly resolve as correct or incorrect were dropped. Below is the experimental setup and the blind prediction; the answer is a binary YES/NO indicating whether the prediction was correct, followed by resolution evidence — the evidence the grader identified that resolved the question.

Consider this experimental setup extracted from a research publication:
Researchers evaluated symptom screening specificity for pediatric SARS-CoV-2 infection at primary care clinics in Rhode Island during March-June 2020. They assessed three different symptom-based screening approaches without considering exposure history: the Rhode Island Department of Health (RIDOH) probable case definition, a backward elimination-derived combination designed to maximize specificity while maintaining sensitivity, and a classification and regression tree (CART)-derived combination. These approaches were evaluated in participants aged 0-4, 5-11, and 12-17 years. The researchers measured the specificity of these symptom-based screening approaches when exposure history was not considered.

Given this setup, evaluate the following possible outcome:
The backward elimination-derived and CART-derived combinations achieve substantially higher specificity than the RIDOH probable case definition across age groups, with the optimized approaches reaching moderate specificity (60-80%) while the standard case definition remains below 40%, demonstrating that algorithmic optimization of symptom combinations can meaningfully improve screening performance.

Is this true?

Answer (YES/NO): NO